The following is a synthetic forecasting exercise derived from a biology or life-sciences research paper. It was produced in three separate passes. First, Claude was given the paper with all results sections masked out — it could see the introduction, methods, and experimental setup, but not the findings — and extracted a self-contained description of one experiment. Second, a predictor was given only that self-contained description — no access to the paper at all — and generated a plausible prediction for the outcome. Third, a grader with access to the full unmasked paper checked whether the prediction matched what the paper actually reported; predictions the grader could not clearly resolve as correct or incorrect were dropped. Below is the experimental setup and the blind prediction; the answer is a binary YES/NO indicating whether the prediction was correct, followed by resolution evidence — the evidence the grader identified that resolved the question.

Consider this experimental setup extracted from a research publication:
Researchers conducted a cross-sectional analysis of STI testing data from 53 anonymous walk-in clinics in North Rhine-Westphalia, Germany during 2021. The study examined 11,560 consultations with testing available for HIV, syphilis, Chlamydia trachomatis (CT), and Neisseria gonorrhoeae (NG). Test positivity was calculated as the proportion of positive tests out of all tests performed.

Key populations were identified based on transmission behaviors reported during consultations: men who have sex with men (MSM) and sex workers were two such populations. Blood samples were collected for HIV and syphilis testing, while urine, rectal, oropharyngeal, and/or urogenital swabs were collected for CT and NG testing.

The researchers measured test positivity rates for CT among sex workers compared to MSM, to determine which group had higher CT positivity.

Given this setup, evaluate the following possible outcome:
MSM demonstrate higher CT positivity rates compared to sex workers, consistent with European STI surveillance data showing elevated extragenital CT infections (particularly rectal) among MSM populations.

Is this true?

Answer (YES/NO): NO